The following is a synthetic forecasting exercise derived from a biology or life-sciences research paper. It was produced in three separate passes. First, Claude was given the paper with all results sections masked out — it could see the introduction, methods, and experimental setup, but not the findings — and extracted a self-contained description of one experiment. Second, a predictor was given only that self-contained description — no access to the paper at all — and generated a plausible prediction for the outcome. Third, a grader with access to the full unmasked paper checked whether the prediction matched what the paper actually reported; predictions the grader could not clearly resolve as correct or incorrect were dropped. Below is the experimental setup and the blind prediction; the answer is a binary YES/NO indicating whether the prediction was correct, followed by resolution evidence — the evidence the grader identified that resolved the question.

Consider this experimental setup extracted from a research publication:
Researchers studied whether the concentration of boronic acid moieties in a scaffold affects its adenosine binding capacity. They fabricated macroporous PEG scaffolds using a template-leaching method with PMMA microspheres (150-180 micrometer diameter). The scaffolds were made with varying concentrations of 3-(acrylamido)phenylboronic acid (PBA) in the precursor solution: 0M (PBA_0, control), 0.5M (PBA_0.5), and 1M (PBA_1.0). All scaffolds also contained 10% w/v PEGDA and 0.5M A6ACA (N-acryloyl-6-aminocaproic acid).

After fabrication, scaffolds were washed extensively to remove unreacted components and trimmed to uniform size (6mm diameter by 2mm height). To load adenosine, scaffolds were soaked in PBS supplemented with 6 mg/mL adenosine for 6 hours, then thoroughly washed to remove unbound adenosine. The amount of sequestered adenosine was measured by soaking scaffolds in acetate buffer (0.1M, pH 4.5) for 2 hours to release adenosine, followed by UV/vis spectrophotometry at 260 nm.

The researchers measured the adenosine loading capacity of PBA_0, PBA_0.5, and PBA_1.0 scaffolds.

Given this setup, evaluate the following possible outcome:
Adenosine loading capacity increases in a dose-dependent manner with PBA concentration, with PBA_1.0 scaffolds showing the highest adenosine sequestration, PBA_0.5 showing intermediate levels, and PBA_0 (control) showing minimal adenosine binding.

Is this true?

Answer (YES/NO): YES